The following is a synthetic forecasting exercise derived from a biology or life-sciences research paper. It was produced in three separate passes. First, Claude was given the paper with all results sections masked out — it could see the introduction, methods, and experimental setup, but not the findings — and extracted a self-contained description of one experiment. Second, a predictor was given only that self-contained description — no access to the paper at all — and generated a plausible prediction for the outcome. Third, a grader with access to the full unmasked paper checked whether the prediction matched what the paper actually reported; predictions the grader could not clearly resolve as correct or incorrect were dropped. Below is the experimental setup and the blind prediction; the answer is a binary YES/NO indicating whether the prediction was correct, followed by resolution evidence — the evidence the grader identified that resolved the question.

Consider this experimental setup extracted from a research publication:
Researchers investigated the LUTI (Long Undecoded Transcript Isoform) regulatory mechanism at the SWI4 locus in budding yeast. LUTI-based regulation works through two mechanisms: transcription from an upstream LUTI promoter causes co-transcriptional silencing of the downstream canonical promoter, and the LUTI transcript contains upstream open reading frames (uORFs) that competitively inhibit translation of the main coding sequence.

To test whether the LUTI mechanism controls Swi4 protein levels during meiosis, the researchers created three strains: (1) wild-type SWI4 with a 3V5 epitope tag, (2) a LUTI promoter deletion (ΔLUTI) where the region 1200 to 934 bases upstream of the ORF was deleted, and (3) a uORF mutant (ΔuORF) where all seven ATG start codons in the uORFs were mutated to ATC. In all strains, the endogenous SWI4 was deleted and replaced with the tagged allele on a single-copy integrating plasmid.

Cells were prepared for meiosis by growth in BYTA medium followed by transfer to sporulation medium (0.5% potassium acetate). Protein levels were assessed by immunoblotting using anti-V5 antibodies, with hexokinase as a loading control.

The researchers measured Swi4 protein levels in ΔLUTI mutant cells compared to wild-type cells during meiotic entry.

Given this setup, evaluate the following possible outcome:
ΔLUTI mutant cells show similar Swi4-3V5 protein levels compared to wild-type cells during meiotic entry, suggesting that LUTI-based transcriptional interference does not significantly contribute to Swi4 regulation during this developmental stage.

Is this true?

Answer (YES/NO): NO